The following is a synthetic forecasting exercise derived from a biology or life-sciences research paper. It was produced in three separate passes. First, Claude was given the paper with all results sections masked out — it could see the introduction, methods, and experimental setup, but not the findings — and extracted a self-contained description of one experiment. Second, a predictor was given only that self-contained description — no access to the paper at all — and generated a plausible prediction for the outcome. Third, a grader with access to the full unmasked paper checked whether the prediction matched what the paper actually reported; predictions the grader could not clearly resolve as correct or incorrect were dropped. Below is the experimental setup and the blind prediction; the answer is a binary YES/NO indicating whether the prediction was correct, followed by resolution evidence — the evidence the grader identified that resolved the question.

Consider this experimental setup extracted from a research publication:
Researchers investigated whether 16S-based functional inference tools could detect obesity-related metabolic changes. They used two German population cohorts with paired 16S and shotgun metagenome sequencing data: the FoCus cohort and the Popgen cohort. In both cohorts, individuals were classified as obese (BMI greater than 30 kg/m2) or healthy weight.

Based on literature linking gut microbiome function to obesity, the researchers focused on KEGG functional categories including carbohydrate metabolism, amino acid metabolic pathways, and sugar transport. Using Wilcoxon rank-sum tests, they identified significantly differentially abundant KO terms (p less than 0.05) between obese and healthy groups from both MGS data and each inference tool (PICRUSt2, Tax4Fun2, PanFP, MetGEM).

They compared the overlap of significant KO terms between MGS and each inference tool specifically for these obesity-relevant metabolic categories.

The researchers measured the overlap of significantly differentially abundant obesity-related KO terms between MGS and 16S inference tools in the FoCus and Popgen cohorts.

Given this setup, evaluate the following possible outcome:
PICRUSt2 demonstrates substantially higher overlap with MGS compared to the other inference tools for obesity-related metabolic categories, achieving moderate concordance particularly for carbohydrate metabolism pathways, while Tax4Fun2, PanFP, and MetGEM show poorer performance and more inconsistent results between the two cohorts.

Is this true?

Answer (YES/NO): NO